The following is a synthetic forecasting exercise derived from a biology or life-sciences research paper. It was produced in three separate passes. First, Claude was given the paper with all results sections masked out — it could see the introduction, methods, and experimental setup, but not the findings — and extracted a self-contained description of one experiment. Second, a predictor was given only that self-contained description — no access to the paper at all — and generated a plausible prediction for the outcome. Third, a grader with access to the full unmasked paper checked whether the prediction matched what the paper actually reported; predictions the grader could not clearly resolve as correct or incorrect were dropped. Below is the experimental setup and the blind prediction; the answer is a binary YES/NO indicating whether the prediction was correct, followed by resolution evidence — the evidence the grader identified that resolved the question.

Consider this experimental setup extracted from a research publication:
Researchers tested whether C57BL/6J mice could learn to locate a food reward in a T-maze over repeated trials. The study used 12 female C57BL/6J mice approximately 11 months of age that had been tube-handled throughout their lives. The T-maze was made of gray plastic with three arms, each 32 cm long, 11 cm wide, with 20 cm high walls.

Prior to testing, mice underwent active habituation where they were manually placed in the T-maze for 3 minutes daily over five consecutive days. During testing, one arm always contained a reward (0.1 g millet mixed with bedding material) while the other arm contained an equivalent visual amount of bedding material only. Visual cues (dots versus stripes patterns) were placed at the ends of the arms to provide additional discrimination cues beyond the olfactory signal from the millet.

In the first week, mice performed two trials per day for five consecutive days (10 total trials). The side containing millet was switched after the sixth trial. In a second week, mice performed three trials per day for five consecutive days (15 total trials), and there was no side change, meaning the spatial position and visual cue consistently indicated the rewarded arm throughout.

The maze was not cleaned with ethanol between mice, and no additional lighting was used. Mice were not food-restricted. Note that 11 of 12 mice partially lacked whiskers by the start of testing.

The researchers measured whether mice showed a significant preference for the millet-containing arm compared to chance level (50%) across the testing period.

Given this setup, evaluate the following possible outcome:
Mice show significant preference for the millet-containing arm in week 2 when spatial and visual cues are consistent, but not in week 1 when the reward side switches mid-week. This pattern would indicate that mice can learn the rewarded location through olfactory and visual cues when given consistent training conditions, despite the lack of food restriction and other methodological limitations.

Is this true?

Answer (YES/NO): NO